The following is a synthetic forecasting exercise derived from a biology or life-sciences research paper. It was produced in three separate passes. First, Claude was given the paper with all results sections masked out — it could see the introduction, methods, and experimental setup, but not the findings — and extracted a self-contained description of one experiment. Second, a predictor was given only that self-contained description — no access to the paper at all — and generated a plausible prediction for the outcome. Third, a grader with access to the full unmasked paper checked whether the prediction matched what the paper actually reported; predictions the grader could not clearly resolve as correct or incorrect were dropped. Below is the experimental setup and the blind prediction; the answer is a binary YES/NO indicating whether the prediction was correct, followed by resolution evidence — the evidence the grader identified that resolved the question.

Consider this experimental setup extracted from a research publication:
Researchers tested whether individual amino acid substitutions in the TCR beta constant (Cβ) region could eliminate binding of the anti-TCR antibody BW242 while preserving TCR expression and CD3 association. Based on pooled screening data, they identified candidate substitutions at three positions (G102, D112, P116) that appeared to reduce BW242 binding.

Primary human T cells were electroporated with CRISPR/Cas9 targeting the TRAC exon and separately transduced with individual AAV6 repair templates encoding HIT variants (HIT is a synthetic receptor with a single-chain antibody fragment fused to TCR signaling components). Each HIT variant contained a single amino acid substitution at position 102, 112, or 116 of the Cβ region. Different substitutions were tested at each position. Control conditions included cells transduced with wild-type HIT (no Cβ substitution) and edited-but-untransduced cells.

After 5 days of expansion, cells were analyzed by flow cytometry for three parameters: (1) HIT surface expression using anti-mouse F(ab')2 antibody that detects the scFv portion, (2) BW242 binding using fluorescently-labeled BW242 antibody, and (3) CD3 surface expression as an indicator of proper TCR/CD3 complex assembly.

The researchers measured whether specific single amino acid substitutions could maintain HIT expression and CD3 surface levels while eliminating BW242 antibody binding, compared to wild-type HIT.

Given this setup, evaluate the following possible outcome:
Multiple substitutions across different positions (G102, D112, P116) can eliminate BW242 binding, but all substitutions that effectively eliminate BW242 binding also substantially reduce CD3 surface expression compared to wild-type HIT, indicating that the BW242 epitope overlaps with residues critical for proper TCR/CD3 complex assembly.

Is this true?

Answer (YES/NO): NO